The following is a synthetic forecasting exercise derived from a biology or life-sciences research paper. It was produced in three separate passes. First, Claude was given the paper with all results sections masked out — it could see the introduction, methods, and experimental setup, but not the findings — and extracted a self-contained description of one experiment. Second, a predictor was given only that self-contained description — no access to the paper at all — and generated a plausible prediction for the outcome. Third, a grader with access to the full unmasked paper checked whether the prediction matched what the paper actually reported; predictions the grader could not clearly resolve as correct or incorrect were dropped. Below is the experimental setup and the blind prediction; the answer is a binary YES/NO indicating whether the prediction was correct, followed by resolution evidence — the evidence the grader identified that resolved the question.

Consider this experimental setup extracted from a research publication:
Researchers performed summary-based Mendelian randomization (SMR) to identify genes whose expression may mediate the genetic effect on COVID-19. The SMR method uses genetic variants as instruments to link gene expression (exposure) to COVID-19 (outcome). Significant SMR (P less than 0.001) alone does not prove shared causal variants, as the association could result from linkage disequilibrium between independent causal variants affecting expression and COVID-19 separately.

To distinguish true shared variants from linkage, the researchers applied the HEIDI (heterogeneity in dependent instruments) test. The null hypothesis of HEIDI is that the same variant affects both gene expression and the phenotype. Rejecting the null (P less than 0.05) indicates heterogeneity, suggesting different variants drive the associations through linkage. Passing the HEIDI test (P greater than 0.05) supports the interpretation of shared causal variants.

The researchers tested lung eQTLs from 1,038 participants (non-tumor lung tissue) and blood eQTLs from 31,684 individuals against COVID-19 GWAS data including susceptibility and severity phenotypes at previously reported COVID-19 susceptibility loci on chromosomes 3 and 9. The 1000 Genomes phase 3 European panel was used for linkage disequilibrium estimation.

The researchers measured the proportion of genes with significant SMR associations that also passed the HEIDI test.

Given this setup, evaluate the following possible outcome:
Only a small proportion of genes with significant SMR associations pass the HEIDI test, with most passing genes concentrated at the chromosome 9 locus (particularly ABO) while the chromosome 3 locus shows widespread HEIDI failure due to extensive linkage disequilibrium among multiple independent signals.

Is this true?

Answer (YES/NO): NO